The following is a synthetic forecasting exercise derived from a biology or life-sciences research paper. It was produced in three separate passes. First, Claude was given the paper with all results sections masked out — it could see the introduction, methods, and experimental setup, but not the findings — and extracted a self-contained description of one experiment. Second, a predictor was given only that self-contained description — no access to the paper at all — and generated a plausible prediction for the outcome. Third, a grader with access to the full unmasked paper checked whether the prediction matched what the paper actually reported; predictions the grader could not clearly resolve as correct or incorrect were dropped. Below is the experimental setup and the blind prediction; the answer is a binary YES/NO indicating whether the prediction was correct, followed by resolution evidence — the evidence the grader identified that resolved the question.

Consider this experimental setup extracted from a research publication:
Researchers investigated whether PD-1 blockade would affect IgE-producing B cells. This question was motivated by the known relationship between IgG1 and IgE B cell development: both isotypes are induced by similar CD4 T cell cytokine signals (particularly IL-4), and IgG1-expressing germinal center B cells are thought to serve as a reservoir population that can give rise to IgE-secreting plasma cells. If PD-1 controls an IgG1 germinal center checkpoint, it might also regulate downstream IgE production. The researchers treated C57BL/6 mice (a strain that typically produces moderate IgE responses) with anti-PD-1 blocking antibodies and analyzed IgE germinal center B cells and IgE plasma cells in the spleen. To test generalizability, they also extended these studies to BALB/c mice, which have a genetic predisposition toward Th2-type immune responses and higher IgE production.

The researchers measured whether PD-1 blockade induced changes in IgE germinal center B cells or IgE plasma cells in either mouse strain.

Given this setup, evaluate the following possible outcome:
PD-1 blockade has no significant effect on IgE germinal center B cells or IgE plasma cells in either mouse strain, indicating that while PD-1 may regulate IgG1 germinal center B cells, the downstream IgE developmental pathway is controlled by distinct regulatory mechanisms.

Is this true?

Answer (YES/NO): YES